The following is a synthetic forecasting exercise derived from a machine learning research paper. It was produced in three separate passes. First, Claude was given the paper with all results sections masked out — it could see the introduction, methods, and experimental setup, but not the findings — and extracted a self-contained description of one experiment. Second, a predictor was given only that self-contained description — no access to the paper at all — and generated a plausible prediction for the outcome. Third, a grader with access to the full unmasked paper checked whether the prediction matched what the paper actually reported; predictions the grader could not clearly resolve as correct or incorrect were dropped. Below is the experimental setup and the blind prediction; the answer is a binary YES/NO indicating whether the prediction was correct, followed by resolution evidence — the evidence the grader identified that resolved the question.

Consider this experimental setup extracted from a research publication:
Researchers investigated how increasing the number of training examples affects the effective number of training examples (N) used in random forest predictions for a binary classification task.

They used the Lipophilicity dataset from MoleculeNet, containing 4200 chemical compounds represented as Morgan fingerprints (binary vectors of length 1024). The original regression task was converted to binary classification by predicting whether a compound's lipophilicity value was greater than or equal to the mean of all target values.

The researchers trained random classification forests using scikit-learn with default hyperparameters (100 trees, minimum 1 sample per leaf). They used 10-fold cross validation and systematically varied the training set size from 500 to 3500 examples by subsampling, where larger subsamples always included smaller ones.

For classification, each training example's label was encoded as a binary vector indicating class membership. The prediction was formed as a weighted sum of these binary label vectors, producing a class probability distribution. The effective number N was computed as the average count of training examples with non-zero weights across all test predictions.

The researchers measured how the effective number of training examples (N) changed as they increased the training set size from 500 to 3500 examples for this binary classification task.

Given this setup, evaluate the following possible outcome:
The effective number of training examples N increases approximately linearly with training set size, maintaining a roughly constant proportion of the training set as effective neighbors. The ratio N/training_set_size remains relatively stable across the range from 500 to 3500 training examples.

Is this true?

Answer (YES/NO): NO